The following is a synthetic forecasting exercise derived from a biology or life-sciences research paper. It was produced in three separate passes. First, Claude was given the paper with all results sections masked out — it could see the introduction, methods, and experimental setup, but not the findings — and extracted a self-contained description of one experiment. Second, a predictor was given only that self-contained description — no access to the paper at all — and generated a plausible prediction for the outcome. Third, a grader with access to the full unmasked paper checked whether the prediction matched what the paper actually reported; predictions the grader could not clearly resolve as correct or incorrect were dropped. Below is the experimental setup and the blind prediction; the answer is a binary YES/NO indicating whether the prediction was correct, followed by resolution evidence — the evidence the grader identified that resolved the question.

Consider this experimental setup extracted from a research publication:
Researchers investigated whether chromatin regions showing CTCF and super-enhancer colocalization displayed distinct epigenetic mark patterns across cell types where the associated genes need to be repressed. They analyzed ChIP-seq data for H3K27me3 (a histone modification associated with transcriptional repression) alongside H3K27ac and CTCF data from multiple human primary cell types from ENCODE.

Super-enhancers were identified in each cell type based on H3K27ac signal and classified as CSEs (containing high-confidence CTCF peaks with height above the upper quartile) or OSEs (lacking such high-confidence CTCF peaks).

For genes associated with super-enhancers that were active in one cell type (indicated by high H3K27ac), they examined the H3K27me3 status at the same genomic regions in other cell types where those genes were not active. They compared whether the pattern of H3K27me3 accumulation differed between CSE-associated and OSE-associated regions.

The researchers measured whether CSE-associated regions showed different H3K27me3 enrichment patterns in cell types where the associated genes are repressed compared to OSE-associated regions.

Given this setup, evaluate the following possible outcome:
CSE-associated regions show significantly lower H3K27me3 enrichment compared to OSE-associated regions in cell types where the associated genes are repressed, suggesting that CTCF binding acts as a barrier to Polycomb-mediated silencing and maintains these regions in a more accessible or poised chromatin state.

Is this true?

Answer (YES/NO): NO